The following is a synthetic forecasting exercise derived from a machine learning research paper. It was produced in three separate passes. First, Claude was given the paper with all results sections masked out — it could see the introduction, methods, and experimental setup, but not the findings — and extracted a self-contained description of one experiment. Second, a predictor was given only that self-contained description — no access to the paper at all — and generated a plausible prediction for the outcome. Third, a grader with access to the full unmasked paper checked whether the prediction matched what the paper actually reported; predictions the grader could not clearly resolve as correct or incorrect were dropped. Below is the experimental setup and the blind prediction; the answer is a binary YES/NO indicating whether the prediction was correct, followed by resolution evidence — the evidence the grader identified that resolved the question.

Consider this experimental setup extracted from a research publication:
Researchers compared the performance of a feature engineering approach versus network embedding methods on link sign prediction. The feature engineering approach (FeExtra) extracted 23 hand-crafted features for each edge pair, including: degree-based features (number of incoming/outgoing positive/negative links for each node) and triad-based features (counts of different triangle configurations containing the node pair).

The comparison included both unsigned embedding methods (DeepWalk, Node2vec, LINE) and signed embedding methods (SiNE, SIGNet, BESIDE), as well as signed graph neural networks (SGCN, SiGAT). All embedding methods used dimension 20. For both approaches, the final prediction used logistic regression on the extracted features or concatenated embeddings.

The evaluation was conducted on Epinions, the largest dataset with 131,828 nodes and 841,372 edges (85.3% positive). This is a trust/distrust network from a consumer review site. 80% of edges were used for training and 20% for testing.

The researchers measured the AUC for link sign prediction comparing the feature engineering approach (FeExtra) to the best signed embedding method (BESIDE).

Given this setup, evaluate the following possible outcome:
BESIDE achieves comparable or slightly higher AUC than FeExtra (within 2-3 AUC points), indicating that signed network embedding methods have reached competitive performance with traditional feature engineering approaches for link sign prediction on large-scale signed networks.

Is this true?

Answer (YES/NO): NO